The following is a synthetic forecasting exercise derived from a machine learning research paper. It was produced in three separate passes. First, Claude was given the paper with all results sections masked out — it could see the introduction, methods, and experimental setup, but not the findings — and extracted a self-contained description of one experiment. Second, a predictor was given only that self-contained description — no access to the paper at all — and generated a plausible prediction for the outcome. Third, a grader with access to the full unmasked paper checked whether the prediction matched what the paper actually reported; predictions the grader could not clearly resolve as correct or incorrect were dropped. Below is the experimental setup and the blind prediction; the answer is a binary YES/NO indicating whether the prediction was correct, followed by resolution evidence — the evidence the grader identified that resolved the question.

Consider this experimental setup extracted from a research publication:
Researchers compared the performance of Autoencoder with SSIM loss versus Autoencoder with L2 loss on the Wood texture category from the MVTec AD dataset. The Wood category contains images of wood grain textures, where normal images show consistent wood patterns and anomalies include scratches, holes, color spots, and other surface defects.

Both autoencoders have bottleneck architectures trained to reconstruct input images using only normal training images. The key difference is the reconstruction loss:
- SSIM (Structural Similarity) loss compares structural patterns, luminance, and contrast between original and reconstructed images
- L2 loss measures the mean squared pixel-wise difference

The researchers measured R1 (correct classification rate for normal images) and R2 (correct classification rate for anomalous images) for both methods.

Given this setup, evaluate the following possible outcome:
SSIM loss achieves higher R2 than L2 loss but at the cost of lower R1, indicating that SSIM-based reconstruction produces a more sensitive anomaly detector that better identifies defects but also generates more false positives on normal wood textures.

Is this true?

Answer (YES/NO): YES